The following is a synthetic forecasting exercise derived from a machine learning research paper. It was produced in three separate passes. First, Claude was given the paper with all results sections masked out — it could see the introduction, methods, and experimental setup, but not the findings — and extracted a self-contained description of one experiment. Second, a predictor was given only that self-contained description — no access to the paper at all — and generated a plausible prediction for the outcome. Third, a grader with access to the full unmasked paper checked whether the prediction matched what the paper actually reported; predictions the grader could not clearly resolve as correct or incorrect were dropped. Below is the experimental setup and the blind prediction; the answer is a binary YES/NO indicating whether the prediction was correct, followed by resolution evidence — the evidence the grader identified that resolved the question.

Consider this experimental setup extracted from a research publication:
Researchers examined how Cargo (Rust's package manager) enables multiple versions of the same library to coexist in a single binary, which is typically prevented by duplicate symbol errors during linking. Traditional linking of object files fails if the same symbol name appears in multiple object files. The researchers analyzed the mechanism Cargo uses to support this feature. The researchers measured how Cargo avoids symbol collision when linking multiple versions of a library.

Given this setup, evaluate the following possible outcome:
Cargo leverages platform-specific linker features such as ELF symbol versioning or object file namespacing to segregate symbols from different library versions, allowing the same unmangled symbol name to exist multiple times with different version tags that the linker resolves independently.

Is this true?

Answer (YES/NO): NO